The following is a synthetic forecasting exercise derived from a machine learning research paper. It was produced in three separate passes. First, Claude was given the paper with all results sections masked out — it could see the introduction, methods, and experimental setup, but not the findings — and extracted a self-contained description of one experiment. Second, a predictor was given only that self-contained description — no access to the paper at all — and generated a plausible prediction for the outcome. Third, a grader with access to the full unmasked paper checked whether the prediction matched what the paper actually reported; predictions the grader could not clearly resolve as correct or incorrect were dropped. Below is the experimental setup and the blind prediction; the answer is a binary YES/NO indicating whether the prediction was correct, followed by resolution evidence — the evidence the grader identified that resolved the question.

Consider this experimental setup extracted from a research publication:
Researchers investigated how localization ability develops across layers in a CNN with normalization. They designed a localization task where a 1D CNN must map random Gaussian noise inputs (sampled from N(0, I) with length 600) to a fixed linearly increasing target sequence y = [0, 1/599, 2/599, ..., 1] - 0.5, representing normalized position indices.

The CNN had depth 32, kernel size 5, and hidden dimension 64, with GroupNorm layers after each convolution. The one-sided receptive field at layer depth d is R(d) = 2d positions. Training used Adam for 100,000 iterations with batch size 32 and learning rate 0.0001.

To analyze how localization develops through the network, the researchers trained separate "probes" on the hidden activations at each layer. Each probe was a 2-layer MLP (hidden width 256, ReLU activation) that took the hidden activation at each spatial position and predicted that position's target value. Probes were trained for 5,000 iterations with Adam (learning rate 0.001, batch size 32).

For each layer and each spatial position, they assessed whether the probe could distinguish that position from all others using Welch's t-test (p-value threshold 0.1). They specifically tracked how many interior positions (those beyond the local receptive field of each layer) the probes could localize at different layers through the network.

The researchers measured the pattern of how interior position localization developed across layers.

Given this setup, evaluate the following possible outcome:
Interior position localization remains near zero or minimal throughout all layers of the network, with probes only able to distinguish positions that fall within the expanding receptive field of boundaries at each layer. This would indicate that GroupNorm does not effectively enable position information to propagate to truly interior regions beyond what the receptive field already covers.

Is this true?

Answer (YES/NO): NO